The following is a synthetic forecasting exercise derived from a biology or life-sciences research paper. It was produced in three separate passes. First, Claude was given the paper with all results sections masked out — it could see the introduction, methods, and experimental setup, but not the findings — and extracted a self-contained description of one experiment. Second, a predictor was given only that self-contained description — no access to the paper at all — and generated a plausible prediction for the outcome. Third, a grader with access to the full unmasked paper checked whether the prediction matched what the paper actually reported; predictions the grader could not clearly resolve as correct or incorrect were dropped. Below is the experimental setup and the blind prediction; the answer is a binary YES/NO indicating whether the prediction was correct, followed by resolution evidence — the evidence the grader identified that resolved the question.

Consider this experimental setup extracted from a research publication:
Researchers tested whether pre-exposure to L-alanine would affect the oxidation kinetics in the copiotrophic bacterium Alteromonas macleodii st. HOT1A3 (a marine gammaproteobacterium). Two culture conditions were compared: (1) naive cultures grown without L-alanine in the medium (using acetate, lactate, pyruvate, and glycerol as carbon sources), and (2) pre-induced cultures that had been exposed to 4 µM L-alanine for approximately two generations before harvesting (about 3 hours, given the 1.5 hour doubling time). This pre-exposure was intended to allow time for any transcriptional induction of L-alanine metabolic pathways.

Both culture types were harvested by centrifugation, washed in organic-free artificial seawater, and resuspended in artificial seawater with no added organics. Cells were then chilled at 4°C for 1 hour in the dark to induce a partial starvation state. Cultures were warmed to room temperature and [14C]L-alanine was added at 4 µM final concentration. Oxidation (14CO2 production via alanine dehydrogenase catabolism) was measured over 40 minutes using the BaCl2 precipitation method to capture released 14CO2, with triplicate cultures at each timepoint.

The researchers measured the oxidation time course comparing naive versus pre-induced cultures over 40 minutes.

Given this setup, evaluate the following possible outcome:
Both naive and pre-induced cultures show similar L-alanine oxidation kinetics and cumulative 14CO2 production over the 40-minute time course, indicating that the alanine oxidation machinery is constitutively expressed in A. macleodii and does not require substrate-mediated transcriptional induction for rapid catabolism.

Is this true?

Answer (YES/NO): NO